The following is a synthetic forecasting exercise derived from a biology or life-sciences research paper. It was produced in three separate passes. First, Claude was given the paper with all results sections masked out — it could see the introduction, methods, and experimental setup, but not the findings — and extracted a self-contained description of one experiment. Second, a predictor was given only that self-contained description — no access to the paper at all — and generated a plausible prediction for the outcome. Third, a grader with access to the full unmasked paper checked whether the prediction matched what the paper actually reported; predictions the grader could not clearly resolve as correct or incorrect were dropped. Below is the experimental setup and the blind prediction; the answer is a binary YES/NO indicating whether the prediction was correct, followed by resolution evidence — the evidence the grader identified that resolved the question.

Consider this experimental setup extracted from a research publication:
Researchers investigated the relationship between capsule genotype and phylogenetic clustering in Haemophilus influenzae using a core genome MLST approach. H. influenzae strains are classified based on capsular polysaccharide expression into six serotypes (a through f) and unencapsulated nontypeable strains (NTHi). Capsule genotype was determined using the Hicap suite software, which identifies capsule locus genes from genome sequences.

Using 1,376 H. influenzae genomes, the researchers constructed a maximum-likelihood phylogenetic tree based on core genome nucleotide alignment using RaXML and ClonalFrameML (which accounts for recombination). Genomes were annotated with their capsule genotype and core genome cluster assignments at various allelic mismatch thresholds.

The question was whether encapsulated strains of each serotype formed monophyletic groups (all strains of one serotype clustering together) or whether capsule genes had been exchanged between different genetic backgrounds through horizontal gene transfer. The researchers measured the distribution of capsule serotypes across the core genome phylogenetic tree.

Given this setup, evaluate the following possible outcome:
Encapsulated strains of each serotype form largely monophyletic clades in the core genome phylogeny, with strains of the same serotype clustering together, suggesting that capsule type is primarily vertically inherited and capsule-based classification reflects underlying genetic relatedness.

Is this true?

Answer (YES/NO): YES